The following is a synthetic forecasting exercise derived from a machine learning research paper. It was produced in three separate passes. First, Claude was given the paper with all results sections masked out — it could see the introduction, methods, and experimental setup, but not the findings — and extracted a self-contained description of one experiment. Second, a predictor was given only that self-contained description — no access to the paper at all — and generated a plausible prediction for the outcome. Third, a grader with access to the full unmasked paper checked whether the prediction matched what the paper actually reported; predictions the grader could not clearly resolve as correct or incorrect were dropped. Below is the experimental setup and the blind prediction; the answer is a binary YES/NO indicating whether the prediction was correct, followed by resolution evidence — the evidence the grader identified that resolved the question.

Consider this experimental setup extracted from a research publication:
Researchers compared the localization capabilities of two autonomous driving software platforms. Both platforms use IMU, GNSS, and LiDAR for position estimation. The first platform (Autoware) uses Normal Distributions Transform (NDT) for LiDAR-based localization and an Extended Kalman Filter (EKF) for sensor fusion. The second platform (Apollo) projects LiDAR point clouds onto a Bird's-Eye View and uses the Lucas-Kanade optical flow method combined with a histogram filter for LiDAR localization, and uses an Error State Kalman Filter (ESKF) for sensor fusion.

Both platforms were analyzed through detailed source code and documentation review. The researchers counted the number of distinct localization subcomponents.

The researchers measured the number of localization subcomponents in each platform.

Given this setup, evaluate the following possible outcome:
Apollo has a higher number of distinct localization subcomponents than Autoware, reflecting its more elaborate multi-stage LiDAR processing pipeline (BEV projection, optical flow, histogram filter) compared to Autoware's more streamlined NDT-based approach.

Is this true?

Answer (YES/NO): NO